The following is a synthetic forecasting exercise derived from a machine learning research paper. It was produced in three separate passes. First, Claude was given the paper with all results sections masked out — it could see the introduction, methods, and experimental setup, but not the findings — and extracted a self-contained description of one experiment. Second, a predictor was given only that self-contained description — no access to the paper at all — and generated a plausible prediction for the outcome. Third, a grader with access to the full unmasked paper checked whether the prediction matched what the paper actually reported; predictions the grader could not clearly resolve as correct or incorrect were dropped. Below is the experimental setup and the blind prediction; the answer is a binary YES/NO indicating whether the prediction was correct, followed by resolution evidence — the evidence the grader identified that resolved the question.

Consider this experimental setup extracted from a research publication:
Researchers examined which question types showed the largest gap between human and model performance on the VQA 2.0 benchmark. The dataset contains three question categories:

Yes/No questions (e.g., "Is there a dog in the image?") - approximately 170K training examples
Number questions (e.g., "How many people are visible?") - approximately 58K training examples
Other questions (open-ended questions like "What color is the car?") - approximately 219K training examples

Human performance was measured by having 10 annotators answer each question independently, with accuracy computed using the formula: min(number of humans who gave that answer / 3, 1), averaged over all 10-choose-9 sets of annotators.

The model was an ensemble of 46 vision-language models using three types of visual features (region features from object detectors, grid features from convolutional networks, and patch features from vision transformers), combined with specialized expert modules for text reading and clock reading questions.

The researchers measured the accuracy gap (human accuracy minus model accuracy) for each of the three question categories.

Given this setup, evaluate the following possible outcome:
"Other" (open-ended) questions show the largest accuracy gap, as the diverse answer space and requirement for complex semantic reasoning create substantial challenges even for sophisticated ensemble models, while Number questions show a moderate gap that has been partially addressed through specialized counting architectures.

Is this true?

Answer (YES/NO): NO